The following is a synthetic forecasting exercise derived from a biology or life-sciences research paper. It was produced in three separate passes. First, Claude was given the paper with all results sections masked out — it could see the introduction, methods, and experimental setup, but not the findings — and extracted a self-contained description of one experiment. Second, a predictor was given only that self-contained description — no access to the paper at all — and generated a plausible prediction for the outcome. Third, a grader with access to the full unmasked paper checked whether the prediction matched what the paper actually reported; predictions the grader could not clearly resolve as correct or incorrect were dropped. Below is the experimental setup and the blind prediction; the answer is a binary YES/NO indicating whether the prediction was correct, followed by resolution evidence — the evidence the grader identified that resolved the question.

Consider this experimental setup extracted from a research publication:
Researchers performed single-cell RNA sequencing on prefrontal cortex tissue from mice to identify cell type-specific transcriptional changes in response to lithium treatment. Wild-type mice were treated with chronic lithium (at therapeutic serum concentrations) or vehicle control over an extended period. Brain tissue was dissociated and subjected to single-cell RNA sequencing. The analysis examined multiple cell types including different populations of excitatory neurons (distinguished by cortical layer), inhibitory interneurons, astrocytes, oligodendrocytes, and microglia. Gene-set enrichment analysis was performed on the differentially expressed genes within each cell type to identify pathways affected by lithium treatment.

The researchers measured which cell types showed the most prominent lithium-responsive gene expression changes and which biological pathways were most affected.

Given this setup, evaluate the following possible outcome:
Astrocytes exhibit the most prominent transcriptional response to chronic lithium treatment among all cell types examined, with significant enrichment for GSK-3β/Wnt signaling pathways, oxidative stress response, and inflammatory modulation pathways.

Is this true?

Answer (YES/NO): NO